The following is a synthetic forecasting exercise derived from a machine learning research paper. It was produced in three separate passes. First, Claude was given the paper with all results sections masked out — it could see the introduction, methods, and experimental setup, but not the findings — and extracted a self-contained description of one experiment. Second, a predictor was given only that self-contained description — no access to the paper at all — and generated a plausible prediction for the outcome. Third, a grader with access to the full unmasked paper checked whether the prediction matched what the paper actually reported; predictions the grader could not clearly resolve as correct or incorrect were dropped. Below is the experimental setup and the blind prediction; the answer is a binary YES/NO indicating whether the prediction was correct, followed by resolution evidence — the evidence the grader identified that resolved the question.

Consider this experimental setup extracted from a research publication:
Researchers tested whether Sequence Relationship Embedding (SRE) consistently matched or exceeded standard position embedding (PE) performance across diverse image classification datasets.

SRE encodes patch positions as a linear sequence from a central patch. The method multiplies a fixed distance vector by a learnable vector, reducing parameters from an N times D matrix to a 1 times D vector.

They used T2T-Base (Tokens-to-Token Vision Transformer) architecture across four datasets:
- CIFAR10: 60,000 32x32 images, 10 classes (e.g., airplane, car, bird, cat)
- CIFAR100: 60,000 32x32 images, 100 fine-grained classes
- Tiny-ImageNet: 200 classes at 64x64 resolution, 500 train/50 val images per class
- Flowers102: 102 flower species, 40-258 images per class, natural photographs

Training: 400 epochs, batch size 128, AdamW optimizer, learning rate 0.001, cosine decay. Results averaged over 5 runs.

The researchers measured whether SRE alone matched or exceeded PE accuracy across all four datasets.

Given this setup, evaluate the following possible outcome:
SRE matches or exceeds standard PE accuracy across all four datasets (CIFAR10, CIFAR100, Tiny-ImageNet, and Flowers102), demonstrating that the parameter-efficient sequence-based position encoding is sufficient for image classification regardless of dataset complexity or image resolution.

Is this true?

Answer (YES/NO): NO